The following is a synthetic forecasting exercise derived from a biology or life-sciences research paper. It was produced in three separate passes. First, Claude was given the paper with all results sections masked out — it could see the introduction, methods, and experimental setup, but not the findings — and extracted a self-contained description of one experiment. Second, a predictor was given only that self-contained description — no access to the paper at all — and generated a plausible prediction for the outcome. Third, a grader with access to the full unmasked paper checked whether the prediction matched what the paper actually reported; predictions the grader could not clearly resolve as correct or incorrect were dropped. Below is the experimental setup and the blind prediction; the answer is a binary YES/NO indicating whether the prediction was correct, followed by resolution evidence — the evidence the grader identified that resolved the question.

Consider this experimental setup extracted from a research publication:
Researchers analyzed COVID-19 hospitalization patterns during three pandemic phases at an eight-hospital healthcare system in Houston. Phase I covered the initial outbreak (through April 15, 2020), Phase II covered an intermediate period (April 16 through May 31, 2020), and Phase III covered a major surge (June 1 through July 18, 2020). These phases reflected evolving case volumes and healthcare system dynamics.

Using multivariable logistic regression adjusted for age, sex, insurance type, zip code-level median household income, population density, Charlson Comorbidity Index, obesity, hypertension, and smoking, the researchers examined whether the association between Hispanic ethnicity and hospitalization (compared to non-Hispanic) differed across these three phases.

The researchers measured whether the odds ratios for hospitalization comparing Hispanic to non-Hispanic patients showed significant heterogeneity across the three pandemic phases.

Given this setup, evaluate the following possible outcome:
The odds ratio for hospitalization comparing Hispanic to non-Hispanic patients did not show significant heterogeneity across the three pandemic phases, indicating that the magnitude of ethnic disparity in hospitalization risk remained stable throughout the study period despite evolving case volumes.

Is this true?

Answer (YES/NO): YES